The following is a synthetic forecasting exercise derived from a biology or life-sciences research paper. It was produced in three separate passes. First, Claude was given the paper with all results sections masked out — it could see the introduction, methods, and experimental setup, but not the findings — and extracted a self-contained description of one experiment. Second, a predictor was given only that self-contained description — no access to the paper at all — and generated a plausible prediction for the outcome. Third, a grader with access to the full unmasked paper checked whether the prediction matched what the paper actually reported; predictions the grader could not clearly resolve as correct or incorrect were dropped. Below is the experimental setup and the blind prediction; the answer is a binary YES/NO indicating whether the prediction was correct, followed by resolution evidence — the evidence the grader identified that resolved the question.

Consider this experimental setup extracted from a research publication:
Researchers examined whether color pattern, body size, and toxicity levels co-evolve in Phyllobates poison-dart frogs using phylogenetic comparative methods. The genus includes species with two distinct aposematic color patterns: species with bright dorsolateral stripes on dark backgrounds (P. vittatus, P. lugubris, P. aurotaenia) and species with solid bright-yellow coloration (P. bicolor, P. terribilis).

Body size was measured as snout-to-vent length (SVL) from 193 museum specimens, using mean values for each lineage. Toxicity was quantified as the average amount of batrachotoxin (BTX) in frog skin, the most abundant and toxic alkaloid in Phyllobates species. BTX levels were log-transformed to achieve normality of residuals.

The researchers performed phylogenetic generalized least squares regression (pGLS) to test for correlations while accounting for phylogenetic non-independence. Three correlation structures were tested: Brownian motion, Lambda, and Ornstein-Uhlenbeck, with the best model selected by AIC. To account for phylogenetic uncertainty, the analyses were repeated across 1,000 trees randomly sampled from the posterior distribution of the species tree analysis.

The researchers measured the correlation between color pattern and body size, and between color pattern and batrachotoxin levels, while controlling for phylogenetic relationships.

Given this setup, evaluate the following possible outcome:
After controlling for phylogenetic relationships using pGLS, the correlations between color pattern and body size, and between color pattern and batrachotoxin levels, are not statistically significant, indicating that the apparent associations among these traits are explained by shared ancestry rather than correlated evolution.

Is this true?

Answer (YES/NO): NO